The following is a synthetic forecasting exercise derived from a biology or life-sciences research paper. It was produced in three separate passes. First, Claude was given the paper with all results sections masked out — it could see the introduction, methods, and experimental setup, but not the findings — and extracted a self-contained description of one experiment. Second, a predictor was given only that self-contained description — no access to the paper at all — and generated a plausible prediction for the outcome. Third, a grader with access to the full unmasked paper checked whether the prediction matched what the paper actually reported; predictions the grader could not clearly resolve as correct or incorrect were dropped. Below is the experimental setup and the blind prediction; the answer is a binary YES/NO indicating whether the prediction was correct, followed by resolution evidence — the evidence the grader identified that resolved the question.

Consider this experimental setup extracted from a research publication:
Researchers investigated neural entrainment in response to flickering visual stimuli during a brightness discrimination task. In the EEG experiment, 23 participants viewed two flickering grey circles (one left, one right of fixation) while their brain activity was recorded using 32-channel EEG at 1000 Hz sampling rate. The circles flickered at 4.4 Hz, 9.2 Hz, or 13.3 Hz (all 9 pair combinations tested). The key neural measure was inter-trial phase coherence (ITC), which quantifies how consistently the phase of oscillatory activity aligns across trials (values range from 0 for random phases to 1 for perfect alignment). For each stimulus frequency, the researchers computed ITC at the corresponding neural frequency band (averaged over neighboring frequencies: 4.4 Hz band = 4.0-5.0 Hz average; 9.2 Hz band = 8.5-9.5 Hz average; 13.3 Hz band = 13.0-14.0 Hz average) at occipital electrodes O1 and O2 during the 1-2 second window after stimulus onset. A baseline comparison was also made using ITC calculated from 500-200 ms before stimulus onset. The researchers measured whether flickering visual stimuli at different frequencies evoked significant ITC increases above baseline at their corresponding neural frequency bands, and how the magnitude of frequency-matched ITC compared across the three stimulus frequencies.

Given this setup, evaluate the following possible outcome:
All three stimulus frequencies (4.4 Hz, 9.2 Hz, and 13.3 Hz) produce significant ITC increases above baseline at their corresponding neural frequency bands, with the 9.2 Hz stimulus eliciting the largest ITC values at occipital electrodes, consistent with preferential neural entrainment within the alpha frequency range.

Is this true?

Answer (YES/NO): NO